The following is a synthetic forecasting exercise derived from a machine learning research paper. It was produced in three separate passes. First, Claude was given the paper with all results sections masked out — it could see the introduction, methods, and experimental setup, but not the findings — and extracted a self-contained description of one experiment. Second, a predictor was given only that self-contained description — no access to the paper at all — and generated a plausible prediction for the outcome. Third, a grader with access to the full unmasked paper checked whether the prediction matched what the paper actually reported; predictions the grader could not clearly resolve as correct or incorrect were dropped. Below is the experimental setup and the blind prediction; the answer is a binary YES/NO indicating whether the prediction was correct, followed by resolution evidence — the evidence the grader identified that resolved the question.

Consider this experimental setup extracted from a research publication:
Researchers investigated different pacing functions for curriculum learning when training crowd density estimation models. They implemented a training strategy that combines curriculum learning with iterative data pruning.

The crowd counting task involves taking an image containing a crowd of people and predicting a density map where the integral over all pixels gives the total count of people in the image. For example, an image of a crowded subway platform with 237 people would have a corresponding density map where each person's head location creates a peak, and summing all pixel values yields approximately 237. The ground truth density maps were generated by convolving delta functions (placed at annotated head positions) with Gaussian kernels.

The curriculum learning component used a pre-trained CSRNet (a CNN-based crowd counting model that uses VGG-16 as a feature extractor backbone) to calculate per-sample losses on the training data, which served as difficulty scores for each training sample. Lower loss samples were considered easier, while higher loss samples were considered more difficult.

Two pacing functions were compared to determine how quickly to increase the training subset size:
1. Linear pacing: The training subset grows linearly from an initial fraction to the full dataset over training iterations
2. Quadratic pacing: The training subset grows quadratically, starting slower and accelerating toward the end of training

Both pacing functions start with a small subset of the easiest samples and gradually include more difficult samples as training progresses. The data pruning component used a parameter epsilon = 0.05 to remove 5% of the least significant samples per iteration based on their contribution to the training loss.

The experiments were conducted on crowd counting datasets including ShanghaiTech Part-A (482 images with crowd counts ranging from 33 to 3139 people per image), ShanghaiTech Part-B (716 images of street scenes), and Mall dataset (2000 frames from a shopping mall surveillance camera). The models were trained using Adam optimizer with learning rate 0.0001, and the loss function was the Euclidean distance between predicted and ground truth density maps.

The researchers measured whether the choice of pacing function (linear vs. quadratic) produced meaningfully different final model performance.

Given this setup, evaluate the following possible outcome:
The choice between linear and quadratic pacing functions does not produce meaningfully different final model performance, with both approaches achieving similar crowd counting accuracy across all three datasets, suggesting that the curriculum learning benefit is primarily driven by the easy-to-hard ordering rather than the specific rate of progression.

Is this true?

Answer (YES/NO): YES